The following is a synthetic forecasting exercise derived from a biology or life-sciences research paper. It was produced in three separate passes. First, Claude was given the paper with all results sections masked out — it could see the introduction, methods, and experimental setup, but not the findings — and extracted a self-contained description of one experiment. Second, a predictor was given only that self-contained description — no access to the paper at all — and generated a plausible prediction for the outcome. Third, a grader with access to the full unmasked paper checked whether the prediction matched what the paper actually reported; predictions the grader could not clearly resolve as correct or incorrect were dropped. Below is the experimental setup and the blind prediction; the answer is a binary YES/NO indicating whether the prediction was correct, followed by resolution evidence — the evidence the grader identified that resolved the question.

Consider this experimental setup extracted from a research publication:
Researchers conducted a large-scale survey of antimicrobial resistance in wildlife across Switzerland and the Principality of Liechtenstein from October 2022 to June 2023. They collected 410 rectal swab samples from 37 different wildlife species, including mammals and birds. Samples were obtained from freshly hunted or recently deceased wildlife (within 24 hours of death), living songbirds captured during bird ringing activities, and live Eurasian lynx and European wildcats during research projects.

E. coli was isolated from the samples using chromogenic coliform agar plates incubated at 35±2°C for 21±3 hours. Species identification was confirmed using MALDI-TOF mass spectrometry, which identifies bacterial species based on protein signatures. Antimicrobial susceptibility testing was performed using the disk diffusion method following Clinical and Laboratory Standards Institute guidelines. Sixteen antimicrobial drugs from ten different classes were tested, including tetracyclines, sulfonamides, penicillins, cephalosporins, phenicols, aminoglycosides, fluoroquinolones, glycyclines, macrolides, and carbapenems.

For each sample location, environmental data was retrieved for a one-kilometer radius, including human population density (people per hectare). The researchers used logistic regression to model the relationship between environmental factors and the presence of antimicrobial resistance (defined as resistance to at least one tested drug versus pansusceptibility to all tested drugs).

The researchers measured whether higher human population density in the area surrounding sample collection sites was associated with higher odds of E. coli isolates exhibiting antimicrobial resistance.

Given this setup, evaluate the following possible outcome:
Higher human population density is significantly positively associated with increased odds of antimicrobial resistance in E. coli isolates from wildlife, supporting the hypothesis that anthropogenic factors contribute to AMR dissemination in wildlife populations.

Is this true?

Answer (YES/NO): NO